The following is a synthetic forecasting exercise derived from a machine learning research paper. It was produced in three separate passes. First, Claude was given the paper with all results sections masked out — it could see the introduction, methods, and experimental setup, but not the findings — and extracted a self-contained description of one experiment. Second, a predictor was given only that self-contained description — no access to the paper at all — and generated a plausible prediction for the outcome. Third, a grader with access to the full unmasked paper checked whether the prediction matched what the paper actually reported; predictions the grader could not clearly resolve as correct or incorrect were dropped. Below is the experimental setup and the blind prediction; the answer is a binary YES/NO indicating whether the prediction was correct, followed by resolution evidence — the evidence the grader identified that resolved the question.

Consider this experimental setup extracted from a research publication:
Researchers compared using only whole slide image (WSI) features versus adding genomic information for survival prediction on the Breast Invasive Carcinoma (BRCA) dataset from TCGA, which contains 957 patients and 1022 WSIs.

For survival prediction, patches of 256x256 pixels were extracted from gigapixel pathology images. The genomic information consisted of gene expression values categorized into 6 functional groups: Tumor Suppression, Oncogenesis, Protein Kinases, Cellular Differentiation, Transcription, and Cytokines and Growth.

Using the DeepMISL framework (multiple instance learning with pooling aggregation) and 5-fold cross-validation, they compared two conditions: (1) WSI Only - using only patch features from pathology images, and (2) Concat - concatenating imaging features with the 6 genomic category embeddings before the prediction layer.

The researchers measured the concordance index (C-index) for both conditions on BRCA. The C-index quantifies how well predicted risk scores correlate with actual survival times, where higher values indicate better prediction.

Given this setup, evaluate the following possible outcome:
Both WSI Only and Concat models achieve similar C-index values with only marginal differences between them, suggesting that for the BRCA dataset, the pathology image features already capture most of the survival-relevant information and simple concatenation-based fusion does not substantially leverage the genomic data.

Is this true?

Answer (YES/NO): YES